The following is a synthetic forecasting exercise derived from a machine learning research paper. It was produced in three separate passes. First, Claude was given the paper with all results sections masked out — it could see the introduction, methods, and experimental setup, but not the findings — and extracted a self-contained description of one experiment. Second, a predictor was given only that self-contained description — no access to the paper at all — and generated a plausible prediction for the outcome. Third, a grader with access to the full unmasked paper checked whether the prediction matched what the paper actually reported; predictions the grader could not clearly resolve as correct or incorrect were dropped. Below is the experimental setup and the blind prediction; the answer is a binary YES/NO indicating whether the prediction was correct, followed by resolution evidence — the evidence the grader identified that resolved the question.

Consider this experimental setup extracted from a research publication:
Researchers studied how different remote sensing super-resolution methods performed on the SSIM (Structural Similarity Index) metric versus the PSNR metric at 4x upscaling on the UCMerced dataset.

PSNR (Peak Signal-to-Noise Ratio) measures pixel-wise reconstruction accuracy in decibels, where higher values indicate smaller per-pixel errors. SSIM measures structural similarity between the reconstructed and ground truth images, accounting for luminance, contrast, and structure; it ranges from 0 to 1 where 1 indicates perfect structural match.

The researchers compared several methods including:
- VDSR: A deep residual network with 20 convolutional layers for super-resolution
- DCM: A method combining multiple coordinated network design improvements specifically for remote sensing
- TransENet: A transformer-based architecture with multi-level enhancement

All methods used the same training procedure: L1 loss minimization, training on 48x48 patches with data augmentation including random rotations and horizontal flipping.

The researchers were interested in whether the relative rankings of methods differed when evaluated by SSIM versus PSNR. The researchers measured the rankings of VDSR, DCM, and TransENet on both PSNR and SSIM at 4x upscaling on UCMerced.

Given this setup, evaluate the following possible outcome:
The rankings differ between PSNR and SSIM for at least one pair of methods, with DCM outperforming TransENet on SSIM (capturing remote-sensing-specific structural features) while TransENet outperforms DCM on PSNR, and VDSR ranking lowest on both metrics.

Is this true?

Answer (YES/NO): NO